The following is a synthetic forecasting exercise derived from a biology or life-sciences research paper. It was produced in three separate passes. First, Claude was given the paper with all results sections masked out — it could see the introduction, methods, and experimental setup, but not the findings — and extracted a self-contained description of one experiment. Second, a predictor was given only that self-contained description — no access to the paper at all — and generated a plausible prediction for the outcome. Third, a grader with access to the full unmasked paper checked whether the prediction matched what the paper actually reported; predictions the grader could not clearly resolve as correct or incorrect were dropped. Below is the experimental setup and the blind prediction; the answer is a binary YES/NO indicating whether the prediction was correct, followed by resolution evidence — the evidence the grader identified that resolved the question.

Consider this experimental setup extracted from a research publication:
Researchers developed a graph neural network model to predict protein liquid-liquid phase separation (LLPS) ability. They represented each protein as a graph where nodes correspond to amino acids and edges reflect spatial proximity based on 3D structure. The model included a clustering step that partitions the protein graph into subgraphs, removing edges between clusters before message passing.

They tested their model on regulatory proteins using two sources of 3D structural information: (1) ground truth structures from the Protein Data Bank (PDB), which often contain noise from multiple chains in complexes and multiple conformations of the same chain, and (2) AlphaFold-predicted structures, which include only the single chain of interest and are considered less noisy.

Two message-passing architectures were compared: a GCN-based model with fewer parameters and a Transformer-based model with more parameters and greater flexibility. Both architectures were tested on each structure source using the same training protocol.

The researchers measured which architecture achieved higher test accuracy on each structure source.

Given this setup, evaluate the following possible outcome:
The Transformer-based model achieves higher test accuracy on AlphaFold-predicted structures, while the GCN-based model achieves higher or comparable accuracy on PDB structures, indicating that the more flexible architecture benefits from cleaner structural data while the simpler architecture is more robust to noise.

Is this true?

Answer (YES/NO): YES